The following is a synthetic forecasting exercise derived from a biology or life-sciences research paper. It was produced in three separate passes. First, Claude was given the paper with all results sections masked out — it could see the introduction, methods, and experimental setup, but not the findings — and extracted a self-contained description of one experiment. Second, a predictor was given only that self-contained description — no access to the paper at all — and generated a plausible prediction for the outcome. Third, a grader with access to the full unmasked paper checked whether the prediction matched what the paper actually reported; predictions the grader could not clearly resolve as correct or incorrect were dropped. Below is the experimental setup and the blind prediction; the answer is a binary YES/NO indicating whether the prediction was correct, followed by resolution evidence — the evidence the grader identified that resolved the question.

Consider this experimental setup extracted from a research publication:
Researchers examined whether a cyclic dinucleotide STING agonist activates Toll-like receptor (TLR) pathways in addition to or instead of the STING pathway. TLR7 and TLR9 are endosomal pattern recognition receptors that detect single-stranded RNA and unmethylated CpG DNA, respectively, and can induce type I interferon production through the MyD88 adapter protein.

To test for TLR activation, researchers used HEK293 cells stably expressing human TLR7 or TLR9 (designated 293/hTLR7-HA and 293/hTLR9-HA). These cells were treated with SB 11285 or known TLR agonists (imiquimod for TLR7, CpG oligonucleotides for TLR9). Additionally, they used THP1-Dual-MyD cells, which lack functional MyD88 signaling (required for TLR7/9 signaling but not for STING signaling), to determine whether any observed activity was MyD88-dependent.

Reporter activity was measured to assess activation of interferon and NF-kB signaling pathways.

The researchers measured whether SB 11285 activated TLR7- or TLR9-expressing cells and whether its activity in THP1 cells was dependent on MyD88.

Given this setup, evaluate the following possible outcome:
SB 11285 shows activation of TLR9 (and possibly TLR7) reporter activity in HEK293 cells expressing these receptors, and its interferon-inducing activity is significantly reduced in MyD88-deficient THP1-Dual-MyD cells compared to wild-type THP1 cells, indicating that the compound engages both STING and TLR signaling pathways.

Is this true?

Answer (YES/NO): NO